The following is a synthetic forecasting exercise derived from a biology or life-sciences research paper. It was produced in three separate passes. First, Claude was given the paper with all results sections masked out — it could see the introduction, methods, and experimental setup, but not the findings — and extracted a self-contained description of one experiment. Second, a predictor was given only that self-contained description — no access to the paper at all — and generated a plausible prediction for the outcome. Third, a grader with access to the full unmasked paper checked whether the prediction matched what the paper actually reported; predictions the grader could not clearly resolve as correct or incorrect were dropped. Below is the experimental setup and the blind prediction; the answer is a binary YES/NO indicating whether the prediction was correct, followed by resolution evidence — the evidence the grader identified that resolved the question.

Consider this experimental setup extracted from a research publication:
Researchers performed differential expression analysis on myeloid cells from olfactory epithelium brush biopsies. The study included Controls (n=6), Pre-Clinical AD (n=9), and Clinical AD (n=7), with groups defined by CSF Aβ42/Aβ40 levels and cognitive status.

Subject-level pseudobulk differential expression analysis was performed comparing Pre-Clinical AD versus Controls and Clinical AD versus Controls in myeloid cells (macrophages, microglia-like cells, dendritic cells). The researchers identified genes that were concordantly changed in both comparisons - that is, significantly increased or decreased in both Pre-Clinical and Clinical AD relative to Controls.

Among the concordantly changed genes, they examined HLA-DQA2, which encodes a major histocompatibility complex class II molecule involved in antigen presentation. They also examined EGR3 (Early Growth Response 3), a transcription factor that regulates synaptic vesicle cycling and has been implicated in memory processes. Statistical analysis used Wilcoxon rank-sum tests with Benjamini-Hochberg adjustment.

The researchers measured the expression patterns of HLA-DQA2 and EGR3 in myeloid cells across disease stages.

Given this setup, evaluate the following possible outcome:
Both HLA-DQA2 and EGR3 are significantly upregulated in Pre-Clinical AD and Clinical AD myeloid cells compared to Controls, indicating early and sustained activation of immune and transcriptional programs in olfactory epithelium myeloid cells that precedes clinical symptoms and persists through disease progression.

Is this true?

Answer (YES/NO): NO